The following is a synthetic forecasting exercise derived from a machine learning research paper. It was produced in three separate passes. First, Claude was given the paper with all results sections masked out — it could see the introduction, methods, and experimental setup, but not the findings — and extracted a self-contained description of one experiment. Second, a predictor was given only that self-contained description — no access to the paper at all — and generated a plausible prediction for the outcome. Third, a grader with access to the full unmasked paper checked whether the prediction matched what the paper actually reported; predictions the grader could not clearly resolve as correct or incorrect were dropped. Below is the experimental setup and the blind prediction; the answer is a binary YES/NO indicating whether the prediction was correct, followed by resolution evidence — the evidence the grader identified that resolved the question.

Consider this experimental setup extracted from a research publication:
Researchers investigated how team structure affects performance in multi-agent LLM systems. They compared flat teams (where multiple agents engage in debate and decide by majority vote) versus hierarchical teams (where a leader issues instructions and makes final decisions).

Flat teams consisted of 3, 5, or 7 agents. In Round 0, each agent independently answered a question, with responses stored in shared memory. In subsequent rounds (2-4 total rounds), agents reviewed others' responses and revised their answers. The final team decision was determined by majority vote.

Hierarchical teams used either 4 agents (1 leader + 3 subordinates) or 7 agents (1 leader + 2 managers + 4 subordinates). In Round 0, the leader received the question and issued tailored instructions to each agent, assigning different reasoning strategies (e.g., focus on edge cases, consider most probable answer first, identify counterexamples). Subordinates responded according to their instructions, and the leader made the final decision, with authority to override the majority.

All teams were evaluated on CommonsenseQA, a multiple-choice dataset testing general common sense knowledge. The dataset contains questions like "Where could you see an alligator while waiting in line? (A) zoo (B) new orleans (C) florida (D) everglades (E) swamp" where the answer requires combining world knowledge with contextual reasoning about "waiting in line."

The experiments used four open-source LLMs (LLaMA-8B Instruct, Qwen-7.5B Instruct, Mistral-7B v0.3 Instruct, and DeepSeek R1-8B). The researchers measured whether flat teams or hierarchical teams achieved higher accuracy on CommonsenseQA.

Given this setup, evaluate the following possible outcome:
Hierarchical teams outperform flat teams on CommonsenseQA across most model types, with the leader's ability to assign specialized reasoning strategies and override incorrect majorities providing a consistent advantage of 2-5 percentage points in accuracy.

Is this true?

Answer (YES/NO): NO